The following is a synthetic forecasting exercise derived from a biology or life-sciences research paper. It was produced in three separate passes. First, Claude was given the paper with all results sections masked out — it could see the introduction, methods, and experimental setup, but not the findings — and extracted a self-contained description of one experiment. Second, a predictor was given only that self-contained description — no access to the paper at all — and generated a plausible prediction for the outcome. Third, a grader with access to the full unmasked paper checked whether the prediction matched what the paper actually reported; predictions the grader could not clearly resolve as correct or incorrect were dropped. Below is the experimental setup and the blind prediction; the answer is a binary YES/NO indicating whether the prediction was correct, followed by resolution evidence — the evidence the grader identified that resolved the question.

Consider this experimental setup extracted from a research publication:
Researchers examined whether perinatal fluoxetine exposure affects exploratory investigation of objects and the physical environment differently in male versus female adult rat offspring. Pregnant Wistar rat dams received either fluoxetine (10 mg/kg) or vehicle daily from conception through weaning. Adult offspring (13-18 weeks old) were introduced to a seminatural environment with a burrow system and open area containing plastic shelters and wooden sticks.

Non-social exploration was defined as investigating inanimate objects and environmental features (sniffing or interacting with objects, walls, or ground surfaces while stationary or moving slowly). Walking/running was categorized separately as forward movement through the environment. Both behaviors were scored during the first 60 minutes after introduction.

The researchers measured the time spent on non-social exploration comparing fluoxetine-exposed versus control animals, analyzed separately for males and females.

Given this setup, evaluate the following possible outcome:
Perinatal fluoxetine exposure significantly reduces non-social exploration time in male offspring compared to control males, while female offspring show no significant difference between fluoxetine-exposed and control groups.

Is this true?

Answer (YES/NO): NO